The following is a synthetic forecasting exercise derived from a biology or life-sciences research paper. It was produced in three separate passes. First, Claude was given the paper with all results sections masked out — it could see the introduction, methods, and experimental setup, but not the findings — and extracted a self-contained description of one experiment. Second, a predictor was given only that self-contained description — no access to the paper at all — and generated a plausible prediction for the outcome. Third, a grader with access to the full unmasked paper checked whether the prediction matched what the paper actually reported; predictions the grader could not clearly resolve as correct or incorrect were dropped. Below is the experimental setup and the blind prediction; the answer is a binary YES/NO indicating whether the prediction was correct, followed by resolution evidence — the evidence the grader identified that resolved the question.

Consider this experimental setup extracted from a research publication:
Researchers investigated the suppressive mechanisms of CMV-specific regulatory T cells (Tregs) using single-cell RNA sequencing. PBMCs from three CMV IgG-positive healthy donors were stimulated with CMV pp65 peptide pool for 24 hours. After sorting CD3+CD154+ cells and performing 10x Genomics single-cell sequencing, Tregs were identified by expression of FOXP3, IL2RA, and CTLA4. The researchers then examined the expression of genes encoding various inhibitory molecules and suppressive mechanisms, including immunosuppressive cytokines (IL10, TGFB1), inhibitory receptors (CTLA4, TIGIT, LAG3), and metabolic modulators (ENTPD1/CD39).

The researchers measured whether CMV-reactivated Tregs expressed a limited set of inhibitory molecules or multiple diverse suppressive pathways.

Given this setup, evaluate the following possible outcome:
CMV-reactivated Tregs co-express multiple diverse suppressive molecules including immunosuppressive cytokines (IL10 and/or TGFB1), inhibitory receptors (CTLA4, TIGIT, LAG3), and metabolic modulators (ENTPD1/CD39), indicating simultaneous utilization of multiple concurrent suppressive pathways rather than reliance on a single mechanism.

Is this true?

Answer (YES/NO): NO